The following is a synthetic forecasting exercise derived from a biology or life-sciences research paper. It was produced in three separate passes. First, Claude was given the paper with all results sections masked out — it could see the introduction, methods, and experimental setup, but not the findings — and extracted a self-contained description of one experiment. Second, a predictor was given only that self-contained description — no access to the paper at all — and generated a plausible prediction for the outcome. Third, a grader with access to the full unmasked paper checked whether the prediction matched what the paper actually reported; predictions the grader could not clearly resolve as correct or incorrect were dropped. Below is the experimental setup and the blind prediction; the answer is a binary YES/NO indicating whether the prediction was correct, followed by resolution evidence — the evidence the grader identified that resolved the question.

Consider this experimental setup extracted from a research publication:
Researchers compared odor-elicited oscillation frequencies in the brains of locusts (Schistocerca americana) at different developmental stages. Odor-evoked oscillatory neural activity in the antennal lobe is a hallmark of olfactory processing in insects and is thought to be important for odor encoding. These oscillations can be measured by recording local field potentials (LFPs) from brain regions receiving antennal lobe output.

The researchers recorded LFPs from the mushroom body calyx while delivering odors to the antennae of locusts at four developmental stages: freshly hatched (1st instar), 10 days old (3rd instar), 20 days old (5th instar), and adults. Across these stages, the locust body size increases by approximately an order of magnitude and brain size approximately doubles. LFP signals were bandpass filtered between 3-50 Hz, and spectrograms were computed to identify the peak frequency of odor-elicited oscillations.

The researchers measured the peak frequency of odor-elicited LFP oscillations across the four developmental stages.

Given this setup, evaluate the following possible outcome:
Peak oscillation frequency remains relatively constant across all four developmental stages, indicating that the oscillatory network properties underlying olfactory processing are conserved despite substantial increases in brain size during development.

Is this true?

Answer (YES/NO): NO